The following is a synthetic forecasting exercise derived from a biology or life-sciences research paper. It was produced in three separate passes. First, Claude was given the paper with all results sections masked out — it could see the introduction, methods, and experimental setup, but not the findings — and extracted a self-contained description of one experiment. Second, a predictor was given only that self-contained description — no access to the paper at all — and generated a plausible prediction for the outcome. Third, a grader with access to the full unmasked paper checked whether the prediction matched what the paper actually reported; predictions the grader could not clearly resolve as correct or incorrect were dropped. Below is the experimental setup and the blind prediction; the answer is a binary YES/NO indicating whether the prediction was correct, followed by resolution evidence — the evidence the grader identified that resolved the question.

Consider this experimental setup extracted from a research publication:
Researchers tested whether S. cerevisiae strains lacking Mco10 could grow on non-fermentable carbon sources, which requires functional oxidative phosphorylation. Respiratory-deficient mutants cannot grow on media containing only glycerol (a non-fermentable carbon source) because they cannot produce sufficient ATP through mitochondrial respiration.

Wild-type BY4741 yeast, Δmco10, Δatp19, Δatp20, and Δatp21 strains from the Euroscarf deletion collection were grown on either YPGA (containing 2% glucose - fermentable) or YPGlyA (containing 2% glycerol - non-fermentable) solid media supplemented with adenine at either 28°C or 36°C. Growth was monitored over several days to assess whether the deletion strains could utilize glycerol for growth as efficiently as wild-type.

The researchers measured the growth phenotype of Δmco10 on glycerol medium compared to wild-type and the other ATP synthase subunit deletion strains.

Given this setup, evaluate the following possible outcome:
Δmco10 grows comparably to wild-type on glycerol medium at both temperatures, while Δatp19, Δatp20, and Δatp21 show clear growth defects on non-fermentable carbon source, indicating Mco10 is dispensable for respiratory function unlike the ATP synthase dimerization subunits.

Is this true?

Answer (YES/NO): NO